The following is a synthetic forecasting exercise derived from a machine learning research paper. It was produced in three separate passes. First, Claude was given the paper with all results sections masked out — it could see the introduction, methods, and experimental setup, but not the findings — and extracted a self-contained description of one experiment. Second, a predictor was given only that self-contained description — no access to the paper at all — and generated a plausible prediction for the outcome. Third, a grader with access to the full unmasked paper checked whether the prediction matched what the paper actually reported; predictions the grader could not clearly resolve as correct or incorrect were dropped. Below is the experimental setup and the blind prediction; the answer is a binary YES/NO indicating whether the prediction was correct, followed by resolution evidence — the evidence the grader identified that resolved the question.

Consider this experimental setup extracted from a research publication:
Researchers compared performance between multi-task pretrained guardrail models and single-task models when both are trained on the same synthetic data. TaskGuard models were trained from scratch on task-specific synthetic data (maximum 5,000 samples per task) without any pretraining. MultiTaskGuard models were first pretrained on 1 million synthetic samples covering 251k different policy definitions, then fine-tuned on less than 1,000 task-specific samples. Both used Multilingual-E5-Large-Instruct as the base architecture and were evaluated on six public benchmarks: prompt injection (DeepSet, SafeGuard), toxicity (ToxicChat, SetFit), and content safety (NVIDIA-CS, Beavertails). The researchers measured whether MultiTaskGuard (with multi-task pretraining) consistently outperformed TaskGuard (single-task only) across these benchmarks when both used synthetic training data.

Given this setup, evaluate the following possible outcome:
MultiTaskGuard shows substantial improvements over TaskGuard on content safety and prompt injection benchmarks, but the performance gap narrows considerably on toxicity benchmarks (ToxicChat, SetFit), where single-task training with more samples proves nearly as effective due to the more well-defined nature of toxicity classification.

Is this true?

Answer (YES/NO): NO